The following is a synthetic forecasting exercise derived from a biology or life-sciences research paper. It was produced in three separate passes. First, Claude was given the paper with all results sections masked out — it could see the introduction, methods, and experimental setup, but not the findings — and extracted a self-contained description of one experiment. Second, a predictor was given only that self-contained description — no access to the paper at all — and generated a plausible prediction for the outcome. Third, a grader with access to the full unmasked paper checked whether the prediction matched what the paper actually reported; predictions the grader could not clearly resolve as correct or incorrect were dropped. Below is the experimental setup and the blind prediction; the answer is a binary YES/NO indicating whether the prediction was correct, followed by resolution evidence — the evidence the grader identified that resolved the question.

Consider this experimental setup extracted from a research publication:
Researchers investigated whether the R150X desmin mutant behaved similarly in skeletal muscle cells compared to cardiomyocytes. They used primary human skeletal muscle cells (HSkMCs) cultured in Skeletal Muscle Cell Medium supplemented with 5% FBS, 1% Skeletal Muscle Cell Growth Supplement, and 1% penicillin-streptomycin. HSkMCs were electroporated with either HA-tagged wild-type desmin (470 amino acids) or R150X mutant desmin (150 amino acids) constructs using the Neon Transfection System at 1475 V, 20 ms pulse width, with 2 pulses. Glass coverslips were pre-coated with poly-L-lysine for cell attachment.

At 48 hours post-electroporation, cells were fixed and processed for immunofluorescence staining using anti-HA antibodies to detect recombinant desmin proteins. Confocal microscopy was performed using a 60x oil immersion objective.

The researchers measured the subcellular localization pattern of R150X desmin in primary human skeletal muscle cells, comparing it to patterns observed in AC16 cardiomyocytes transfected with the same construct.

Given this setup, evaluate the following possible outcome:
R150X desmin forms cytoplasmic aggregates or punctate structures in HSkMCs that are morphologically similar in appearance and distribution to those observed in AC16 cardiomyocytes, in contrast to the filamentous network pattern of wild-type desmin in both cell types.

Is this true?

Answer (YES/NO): YES